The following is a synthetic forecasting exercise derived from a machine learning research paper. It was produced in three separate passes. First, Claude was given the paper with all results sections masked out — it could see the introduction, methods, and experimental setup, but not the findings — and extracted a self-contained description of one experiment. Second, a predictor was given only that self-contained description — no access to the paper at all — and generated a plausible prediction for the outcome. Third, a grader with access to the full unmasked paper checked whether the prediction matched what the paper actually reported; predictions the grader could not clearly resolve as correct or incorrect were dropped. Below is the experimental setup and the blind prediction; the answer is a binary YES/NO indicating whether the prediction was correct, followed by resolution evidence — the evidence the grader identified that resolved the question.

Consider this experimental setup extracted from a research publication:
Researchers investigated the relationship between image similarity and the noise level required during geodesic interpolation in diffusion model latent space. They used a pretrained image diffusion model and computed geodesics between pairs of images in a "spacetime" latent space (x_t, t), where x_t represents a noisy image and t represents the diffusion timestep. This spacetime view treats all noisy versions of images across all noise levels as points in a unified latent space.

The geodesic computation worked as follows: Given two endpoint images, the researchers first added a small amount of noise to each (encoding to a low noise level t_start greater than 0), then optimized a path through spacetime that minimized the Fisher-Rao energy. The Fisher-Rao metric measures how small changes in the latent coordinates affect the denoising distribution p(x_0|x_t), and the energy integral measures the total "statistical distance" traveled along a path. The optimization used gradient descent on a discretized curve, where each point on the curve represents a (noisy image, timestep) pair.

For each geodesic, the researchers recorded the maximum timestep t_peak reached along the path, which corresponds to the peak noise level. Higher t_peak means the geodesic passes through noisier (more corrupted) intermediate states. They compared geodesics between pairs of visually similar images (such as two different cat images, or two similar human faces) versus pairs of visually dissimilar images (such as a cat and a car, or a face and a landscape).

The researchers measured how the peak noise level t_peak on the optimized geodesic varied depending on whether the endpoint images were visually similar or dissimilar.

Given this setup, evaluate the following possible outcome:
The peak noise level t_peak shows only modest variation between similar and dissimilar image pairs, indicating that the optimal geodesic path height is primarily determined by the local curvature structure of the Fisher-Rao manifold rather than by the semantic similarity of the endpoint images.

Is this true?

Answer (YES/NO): NO